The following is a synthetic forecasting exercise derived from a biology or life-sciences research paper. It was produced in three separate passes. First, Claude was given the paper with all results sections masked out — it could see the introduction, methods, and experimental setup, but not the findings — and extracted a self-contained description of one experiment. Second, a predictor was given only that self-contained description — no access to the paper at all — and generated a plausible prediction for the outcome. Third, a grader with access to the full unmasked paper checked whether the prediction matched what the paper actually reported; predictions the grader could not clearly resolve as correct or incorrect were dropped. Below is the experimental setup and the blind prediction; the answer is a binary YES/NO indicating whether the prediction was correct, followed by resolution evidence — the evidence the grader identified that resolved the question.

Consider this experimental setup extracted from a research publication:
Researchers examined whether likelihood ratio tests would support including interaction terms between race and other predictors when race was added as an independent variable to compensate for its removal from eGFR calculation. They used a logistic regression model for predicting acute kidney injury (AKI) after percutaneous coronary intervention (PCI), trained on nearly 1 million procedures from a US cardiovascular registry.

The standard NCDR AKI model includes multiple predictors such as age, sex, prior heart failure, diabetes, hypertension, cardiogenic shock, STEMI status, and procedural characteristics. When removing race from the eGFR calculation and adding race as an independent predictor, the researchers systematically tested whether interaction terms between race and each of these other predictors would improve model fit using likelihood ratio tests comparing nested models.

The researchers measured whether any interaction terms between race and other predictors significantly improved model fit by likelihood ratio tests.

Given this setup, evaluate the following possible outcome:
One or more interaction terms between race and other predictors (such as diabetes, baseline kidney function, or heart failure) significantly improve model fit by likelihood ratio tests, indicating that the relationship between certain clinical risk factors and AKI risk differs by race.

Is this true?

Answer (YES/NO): YES